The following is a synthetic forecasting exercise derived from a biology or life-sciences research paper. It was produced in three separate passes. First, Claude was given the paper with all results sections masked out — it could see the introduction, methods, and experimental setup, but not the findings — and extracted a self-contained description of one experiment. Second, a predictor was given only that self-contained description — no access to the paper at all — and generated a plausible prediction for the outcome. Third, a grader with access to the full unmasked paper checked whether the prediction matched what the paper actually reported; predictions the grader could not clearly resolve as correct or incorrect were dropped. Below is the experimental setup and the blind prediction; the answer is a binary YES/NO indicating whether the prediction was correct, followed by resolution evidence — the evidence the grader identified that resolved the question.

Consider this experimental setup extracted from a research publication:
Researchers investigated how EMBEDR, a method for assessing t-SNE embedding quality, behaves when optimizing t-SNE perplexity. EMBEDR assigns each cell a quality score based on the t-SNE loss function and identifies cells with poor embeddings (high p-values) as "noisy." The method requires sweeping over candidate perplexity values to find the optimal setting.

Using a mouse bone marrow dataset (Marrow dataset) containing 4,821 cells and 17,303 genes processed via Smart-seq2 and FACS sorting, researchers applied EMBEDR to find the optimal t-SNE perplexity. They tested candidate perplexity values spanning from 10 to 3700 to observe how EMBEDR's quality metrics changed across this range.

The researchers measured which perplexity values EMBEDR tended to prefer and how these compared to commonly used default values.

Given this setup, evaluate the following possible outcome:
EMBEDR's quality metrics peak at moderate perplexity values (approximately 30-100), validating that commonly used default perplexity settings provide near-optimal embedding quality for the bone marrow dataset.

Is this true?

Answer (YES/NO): NO